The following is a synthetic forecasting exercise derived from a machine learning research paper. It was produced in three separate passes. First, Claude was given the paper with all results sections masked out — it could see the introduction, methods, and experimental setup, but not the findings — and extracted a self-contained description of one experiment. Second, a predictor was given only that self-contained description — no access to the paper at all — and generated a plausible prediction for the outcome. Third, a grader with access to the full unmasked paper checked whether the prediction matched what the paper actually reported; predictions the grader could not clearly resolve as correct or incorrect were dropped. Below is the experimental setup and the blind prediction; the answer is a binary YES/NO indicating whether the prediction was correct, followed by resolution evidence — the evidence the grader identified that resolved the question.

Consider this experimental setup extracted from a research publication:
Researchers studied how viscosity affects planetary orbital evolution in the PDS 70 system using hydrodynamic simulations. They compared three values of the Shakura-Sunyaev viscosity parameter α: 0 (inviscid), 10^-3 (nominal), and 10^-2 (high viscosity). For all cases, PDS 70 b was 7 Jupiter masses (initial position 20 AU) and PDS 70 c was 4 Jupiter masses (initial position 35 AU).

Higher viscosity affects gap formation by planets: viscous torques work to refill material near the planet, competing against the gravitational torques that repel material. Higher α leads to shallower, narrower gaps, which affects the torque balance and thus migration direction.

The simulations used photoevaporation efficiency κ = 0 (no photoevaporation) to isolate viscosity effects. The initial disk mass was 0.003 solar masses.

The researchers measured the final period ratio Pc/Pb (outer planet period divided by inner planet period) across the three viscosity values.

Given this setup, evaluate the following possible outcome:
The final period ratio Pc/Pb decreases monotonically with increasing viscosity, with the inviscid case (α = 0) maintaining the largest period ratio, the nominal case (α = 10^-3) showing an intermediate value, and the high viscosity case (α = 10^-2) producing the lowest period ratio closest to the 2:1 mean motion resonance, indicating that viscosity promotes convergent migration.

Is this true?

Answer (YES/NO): YES